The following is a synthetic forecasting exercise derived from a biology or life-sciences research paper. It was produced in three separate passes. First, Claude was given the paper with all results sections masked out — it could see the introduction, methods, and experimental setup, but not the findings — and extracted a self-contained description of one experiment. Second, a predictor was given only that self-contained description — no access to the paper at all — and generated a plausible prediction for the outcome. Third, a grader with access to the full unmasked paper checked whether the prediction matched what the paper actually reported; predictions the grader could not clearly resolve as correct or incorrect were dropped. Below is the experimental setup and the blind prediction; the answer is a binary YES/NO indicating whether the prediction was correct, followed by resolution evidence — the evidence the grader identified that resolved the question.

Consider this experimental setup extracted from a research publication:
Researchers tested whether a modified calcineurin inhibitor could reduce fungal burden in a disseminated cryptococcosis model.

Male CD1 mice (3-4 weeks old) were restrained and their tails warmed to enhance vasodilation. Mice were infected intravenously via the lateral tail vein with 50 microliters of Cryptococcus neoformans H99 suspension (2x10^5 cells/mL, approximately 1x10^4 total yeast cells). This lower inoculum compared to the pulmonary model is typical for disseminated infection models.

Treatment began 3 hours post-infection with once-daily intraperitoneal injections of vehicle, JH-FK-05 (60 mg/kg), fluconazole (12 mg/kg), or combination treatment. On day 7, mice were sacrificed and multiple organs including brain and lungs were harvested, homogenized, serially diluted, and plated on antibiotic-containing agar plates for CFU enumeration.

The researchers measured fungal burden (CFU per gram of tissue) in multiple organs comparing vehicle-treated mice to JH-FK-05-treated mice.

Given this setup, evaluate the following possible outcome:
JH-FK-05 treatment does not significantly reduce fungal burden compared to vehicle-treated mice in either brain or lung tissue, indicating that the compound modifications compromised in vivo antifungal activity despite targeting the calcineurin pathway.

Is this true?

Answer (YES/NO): NO